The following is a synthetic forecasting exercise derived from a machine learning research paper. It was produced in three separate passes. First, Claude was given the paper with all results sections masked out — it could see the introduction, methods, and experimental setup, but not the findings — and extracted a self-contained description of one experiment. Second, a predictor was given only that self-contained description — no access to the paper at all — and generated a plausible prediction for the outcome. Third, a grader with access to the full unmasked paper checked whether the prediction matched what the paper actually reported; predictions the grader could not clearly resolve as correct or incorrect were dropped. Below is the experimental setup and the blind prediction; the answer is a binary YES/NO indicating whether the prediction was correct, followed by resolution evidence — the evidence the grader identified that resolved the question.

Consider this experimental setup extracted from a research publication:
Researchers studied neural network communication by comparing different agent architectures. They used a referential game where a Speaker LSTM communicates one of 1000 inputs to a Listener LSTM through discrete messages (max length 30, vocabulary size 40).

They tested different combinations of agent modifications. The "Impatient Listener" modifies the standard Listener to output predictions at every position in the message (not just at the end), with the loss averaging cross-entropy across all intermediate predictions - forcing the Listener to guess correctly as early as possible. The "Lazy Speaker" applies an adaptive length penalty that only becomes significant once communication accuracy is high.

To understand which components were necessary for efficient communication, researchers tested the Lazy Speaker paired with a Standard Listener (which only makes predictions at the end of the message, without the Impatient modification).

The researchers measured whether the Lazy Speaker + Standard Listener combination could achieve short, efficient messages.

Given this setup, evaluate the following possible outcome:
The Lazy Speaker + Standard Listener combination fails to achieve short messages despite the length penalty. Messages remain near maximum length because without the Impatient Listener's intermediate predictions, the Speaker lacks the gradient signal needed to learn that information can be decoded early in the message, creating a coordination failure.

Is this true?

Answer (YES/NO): YES